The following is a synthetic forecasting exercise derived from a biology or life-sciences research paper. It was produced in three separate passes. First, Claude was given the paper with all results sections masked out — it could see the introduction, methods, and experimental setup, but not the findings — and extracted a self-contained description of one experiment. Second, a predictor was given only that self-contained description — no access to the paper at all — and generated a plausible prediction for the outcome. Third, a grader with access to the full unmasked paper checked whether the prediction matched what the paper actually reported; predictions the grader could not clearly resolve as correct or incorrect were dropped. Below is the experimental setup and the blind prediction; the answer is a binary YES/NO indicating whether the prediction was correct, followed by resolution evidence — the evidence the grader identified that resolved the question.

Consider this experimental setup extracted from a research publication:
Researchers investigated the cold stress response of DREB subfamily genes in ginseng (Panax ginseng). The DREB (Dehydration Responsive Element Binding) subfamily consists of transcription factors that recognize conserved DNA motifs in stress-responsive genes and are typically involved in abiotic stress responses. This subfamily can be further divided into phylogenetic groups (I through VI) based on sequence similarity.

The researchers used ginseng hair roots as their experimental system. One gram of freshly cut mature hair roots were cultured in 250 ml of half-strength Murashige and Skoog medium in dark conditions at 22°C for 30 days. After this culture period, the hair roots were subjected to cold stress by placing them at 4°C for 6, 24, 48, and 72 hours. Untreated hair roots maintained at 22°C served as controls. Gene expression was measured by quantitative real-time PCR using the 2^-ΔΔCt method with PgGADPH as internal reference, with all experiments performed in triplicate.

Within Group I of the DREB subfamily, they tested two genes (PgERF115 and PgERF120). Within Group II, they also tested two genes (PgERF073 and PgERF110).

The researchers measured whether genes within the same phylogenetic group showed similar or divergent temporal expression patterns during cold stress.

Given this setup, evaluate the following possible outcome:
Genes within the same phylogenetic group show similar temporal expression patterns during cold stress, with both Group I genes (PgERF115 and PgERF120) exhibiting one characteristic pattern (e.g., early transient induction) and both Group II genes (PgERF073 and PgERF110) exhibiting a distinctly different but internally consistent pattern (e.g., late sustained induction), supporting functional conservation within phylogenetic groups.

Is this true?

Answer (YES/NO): NO